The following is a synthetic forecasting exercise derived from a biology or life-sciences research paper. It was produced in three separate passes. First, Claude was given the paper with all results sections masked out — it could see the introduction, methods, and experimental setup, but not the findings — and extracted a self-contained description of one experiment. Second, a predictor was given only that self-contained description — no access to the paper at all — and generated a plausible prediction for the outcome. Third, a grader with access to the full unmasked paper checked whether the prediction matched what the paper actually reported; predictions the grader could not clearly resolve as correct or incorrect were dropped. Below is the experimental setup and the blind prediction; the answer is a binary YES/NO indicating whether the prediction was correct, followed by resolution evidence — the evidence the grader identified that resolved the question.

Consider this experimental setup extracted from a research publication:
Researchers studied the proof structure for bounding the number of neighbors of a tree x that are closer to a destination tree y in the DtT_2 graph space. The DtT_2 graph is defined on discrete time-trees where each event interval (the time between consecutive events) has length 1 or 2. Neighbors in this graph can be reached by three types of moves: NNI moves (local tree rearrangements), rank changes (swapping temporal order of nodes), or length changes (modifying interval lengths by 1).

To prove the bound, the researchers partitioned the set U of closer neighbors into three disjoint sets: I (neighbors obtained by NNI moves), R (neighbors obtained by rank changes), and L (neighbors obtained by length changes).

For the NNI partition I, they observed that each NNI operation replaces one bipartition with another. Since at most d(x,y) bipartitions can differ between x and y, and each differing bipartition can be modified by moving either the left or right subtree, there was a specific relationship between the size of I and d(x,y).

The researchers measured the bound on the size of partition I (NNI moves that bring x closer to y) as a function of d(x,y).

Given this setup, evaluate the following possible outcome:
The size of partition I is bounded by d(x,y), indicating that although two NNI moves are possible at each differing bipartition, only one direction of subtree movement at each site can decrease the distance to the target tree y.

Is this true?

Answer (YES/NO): NO